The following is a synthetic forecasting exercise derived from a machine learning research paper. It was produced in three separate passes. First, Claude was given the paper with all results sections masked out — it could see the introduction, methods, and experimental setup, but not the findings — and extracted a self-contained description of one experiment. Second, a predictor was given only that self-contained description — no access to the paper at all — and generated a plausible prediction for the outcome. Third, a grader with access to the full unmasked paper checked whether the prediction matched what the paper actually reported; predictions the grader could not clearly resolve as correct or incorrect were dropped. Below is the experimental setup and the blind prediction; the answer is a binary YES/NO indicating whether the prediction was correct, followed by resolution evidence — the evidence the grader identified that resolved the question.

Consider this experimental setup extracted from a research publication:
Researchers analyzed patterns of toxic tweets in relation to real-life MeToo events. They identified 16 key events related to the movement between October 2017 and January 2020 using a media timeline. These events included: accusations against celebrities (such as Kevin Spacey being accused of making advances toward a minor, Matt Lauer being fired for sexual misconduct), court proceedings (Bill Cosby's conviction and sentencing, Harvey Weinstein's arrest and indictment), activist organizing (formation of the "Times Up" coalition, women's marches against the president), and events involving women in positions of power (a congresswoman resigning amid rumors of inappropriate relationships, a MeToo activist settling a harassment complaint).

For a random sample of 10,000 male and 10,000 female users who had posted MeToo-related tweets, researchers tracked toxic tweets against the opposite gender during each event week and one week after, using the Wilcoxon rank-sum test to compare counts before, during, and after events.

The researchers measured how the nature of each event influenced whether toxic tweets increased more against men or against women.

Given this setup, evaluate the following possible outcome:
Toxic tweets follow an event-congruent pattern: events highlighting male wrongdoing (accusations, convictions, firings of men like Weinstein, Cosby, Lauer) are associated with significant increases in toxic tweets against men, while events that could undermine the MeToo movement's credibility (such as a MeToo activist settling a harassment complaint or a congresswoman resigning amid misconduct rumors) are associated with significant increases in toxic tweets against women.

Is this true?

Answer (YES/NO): NO